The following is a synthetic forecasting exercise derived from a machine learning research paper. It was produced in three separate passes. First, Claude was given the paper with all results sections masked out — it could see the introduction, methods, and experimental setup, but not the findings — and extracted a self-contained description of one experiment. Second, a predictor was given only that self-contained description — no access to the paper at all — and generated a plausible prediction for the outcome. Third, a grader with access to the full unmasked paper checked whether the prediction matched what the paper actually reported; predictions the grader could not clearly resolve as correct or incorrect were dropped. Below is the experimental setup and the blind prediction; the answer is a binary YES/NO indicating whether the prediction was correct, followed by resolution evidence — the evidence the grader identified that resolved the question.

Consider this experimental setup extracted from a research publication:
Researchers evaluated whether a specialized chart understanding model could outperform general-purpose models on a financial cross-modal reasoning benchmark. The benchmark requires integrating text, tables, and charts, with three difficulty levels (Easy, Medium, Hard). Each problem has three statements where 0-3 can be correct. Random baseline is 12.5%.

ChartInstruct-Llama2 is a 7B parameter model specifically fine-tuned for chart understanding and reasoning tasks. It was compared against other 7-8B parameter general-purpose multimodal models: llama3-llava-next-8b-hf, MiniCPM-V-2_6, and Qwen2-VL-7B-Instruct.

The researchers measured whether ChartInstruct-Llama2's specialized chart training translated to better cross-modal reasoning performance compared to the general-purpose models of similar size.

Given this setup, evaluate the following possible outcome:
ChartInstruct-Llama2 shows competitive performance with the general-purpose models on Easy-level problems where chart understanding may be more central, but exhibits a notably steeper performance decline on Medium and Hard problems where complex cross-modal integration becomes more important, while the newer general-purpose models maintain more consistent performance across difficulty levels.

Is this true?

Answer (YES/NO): NO